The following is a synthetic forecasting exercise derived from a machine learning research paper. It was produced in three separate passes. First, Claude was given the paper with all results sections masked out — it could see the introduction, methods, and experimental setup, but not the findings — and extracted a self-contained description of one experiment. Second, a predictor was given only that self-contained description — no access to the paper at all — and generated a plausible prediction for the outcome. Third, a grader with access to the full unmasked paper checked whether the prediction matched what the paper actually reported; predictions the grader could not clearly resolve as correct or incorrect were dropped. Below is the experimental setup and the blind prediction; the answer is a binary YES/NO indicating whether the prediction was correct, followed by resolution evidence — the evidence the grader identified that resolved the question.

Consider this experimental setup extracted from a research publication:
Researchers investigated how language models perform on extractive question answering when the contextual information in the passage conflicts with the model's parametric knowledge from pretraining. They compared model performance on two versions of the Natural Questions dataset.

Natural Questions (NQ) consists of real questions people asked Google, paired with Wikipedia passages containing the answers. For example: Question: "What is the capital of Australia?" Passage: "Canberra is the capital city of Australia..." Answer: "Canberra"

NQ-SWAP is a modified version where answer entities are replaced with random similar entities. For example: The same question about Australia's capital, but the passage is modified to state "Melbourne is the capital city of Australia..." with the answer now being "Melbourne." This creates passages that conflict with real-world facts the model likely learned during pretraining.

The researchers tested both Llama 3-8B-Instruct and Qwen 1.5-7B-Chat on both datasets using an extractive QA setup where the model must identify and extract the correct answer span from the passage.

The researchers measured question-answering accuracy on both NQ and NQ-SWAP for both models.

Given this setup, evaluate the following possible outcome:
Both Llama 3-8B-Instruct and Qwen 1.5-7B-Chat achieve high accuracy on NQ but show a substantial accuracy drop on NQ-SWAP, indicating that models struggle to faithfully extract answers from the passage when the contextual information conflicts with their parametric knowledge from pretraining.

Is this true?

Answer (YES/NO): YES